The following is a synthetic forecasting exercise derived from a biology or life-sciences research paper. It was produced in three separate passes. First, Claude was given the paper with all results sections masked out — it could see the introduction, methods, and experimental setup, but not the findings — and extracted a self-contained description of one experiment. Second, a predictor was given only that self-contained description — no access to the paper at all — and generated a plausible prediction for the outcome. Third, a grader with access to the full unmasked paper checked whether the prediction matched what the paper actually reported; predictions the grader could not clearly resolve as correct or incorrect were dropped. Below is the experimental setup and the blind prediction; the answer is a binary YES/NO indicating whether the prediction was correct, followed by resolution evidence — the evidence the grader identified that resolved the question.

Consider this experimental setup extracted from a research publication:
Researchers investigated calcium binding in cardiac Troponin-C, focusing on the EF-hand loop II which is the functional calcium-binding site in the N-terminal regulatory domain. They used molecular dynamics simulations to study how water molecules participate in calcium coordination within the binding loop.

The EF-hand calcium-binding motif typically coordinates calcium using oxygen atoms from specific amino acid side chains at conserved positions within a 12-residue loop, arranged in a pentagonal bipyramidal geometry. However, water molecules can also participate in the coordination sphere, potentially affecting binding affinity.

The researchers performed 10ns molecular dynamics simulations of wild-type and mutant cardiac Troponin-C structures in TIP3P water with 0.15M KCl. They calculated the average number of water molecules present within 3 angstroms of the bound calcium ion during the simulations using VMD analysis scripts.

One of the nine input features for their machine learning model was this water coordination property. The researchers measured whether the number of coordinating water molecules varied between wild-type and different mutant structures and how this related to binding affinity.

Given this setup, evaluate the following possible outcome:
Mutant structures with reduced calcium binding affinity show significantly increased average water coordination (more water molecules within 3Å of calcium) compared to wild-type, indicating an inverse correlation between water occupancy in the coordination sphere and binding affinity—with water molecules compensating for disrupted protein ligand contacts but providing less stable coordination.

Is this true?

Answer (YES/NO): YES